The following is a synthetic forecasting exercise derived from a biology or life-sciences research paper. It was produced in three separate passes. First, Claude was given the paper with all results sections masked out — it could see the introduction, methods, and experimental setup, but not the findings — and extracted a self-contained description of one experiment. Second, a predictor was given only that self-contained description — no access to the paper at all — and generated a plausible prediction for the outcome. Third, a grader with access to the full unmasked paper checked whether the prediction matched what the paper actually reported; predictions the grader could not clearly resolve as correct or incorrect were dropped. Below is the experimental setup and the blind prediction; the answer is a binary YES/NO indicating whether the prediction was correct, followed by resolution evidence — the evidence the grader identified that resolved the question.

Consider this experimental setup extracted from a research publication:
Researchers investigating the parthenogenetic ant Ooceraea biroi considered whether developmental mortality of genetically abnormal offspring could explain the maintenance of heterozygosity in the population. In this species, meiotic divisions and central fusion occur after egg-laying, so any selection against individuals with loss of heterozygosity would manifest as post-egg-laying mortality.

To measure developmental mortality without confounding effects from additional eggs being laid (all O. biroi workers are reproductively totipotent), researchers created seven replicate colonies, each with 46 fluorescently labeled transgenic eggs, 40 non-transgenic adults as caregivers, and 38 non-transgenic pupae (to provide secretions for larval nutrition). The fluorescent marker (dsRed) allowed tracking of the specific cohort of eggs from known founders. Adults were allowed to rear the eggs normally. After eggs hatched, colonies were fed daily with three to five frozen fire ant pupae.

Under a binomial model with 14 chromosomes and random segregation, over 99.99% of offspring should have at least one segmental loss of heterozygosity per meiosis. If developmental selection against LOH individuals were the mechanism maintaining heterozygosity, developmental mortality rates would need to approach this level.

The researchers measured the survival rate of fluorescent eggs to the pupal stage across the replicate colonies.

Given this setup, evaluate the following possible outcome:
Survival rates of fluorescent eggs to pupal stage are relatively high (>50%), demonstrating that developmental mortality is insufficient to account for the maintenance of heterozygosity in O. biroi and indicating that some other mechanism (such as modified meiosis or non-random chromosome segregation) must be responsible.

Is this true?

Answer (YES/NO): YES